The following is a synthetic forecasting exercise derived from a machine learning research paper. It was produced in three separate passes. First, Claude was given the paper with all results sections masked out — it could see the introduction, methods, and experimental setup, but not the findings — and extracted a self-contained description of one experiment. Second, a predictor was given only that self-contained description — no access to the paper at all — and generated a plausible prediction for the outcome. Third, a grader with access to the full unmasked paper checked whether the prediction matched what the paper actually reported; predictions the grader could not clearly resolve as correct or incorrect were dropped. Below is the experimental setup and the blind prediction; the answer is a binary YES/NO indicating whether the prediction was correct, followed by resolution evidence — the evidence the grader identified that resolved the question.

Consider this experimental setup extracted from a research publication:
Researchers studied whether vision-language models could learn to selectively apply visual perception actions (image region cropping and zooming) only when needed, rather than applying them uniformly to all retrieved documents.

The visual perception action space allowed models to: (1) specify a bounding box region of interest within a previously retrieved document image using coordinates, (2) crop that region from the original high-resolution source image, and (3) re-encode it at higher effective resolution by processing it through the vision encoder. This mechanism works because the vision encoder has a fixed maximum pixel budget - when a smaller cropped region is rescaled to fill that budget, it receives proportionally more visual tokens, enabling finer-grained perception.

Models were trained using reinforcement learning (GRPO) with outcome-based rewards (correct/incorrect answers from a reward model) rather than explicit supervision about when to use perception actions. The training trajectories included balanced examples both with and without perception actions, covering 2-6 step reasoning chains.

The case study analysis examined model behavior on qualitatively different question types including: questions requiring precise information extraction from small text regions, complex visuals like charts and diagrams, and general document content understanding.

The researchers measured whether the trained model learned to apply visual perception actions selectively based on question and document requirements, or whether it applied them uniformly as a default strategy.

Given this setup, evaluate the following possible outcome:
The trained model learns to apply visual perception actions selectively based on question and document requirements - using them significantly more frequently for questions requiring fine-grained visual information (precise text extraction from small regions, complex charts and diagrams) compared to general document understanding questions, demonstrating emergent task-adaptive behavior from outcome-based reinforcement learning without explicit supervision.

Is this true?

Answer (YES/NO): YES